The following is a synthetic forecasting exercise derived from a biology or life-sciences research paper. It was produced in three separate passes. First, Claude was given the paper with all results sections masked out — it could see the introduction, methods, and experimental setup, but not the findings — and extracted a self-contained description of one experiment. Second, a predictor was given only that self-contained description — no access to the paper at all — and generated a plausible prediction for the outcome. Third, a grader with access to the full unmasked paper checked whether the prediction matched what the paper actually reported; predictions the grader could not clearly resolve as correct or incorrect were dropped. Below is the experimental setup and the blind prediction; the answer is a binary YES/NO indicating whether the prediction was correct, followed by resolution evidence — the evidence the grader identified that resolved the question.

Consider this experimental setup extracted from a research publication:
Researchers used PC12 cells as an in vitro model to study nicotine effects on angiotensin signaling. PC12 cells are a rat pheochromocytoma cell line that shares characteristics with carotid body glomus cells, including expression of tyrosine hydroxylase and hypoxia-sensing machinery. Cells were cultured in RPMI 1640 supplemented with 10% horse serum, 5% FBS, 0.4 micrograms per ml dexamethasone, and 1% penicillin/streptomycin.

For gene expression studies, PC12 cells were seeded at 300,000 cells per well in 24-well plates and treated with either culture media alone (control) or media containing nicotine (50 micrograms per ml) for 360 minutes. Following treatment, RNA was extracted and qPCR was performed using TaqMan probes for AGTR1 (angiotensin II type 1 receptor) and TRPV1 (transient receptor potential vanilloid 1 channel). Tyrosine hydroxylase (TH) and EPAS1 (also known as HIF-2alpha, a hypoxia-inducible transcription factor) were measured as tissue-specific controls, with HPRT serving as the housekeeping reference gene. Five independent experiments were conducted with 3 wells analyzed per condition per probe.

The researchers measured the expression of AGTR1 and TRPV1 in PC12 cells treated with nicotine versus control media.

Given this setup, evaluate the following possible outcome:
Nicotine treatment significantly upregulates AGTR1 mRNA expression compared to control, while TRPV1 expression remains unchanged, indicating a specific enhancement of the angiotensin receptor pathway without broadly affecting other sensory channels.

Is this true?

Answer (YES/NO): YES